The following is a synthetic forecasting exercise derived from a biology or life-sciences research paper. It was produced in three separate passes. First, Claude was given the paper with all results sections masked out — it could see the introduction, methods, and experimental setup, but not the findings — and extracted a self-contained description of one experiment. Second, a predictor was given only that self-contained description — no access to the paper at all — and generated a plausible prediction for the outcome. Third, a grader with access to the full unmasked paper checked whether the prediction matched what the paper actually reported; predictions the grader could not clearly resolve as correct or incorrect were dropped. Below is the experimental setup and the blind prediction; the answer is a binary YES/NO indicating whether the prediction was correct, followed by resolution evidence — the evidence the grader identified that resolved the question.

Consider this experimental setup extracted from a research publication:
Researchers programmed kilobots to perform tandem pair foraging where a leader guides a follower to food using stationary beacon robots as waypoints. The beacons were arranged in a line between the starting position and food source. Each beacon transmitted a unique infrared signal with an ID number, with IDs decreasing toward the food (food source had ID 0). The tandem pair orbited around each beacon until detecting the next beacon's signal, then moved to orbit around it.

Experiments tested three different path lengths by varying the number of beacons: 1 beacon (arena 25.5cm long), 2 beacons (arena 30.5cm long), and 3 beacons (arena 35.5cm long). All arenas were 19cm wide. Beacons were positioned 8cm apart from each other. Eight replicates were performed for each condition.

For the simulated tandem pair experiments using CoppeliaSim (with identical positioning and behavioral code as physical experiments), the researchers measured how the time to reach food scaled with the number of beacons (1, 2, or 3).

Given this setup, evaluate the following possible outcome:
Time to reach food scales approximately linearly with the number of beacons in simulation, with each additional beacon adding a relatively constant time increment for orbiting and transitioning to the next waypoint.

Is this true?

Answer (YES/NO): NO